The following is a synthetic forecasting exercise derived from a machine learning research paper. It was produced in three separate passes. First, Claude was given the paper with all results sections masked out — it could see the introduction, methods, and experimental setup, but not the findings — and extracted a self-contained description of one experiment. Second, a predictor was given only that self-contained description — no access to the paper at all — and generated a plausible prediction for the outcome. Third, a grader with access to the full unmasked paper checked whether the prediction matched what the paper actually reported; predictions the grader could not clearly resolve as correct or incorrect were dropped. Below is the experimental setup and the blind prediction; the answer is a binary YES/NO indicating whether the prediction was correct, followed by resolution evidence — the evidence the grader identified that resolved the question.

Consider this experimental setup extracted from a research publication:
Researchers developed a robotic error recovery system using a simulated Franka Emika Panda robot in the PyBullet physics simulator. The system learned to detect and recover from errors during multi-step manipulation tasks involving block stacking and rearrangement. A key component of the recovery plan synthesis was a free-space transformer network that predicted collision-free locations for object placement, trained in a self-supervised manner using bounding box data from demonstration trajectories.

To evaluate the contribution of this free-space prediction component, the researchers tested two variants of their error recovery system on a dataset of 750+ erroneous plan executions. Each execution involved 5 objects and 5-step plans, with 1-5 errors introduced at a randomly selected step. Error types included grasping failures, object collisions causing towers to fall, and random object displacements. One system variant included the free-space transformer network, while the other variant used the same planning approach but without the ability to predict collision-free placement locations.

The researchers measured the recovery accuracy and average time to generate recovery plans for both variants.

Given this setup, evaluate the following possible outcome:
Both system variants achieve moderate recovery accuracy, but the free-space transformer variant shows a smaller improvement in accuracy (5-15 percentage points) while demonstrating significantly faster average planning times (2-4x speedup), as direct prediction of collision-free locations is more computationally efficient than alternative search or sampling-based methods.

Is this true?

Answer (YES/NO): NO